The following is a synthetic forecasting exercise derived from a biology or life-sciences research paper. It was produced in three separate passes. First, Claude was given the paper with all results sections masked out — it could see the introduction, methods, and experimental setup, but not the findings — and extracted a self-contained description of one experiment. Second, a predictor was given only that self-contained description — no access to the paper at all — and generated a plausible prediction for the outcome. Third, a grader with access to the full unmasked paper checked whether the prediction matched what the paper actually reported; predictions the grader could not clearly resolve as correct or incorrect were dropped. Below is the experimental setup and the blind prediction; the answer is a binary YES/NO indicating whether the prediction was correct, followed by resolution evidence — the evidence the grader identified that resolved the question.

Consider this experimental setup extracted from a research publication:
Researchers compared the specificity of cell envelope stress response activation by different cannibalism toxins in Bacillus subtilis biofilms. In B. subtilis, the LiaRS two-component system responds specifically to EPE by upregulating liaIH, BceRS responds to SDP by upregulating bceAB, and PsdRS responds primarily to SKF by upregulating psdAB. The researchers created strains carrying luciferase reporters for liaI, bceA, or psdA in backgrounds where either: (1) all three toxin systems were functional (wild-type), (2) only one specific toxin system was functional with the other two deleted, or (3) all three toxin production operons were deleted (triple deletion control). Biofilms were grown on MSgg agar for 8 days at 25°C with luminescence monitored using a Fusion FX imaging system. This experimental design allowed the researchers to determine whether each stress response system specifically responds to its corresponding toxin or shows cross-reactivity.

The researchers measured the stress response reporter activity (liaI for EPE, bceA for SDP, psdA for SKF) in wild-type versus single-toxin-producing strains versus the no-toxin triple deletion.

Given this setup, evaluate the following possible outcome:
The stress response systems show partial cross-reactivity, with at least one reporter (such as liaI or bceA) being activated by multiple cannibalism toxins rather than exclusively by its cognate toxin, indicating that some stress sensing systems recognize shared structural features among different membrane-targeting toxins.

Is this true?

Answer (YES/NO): NO